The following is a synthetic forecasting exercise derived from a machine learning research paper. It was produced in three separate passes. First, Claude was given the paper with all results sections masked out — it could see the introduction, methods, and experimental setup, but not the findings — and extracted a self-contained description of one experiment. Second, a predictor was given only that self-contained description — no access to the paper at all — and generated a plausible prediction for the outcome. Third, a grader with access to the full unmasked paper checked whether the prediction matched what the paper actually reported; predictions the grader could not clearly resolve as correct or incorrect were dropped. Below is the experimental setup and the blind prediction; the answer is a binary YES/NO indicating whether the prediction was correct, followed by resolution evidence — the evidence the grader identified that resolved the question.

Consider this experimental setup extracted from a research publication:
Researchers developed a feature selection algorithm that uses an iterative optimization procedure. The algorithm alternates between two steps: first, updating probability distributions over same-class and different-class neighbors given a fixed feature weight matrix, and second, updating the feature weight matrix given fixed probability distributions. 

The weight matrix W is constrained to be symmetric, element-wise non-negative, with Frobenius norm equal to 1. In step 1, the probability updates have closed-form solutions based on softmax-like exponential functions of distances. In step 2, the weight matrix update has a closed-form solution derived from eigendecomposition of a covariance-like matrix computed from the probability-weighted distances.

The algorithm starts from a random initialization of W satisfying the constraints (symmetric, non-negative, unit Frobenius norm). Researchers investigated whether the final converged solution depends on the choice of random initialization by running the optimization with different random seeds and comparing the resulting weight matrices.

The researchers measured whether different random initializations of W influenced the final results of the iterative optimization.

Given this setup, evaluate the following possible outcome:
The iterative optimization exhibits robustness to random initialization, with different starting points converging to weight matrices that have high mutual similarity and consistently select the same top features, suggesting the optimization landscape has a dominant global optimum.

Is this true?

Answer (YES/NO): YES